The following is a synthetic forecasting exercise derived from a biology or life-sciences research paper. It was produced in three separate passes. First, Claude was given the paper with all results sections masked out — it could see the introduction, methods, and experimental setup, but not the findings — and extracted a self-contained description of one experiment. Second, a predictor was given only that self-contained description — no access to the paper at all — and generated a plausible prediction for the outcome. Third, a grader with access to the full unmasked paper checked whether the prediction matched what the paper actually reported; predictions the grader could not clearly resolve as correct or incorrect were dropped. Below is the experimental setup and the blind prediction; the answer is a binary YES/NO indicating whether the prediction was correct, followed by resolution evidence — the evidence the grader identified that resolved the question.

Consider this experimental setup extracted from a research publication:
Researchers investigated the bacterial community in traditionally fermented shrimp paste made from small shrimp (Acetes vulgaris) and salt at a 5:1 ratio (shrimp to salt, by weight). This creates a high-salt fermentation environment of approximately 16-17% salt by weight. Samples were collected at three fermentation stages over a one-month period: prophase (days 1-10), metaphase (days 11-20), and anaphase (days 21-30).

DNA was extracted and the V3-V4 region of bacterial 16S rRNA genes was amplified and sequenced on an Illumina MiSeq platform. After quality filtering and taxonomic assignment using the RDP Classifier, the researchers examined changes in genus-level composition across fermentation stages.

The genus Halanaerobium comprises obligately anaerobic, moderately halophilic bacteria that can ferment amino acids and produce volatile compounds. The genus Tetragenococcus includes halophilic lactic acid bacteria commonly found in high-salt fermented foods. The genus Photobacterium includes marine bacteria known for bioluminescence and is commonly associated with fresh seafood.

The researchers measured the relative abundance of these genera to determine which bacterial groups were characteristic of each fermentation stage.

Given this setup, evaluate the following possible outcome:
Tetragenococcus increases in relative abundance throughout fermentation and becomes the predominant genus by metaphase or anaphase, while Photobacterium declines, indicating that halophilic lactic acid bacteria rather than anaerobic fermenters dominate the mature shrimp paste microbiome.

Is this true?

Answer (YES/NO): NO